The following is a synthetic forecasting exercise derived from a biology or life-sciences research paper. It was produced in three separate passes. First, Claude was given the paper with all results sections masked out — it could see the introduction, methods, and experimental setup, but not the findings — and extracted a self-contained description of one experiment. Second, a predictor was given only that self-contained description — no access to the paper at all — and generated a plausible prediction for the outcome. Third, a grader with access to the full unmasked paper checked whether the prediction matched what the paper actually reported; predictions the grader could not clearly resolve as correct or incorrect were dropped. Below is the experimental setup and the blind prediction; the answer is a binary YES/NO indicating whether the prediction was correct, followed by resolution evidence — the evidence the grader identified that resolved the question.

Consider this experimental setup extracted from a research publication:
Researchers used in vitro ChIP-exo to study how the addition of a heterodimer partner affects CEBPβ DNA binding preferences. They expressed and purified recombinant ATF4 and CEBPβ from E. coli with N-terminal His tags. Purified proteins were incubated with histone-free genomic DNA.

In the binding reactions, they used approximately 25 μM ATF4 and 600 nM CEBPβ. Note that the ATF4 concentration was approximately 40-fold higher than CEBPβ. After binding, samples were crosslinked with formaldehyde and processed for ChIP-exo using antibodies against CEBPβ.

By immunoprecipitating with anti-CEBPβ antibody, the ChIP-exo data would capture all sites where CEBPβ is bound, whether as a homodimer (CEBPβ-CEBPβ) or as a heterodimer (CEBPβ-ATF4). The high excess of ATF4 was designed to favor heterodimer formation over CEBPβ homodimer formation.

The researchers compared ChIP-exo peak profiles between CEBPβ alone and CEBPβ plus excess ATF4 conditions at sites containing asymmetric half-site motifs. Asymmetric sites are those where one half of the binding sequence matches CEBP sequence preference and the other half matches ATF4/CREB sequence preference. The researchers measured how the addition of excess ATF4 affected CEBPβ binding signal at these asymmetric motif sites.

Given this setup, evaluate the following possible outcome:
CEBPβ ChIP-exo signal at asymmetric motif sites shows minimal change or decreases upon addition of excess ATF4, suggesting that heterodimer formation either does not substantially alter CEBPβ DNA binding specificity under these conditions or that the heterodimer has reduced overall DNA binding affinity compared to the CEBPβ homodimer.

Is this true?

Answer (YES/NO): NO